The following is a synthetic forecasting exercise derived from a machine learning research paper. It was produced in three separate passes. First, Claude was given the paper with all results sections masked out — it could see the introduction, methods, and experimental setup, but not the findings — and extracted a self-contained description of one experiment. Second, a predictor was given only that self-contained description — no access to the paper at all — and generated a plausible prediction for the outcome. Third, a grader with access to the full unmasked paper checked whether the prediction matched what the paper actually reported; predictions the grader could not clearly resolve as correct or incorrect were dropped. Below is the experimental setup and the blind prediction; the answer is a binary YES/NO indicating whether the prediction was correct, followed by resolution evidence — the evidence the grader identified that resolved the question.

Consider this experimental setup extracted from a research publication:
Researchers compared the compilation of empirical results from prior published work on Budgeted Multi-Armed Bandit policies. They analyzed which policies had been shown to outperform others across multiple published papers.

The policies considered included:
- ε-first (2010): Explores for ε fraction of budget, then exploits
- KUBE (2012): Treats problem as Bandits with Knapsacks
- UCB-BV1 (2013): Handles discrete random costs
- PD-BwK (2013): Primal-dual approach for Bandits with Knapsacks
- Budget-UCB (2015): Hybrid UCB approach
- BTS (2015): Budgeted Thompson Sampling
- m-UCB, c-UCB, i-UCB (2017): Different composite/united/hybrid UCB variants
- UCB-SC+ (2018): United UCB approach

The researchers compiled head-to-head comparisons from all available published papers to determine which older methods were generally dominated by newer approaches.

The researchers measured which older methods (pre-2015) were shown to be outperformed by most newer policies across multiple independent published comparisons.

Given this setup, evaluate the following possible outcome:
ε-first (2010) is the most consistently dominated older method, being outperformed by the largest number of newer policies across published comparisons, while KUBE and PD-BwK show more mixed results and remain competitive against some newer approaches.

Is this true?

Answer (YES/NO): NO